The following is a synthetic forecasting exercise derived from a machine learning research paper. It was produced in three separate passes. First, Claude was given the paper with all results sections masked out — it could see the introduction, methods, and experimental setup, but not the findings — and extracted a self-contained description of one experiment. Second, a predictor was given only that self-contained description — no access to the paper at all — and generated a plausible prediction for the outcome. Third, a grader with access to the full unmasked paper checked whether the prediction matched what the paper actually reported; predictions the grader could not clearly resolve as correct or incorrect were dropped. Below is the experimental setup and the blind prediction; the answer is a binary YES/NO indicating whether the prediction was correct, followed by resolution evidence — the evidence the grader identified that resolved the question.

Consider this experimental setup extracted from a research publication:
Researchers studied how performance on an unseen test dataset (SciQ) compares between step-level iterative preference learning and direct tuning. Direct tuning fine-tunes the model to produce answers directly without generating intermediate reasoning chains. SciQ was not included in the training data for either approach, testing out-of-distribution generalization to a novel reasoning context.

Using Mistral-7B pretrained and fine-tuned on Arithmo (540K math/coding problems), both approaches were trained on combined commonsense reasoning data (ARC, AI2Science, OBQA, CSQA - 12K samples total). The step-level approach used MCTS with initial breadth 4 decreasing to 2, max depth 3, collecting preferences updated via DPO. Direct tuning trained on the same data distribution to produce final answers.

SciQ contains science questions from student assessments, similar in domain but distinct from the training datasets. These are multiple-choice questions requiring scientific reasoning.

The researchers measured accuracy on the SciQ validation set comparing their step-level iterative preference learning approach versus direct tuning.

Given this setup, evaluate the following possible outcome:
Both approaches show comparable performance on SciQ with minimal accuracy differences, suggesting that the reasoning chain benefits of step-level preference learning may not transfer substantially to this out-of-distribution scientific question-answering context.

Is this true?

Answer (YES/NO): NO